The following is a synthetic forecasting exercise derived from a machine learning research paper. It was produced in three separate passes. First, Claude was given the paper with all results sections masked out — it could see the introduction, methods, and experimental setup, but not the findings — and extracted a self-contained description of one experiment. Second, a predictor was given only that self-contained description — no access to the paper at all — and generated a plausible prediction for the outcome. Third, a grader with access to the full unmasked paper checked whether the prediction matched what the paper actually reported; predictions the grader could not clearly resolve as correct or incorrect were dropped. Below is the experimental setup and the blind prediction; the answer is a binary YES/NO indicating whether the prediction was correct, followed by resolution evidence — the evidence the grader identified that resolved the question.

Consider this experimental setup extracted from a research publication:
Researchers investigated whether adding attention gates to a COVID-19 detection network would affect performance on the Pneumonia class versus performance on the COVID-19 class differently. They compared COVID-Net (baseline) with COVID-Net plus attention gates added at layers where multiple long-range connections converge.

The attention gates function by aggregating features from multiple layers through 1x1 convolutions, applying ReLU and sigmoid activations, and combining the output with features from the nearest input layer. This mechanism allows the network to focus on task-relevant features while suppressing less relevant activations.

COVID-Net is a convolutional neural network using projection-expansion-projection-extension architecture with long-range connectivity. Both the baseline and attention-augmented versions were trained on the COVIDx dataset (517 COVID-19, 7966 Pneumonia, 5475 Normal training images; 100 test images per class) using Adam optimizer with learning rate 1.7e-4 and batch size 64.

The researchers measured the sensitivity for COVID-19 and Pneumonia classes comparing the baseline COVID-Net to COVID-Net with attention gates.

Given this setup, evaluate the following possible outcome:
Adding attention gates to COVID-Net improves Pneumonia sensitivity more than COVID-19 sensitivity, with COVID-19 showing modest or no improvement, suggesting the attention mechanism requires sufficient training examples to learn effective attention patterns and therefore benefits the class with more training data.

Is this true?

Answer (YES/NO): NO